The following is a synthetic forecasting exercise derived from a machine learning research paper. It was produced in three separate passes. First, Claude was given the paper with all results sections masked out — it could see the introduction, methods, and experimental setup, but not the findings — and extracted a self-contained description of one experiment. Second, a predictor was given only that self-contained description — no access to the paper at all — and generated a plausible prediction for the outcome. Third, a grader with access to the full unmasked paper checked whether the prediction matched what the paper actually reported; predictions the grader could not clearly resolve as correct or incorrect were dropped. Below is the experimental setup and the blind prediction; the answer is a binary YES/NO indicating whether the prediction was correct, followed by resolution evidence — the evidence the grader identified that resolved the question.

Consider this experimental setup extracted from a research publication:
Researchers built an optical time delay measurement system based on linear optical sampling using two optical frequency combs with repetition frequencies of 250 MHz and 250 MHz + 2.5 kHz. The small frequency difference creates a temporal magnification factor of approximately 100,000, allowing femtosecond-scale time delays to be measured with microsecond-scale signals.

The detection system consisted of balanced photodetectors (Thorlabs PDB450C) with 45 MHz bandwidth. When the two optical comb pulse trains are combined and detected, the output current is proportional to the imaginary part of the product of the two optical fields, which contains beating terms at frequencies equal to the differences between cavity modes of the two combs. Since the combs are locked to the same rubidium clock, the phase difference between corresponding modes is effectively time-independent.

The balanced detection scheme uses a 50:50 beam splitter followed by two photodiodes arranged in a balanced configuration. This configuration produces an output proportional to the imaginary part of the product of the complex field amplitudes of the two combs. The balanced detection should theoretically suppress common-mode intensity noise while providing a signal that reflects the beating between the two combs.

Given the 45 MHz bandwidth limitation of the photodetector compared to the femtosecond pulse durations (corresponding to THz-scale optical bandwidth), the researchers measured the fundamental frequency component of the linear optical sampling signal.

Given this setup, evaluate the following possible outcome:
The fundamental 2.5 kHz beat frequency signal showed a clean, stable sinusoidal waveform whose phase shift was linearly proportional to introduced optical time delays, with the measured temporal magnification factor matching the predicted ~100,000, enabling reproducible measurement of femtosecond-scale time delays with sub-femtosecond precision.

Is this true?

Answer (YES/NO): NO